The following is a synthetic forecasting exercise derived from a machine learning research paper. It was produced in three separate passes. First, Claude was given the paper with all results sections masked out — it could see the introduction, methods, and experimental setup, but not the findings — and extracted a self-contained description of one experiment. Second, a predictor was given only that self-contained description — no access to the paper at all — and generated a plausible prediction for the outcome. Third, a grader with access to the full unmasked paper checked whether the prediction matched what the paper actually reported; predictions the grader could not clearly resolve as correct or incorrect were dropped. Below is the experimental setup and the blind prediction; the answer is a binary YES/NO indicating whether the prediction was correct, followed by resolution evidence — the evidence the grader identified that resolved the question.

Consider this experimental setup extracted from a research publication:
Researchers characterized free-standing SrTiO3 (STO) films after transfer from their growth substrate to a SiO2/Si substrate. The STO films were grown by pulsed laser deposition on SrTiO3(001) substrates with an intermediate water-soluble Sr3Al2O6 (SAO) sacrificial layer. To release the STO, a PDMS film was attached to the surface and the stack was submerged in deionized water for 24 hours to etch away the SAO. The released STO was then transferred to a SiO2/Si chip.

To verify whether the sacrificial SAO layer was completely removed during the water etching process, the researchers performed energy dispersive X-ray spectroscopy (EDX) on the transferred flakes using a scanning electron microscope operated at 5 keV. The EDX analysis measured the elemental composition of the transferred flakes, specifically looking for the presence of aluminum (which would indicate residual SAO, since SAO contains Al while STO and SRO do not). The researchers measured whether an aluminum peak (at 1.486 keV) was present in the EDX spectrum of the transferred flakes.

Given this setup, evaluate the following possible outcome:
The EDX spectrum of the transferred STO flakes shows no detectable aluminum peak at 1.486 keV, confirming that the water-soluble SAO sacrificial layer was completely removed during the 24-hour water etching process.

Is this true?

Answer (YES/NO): YES